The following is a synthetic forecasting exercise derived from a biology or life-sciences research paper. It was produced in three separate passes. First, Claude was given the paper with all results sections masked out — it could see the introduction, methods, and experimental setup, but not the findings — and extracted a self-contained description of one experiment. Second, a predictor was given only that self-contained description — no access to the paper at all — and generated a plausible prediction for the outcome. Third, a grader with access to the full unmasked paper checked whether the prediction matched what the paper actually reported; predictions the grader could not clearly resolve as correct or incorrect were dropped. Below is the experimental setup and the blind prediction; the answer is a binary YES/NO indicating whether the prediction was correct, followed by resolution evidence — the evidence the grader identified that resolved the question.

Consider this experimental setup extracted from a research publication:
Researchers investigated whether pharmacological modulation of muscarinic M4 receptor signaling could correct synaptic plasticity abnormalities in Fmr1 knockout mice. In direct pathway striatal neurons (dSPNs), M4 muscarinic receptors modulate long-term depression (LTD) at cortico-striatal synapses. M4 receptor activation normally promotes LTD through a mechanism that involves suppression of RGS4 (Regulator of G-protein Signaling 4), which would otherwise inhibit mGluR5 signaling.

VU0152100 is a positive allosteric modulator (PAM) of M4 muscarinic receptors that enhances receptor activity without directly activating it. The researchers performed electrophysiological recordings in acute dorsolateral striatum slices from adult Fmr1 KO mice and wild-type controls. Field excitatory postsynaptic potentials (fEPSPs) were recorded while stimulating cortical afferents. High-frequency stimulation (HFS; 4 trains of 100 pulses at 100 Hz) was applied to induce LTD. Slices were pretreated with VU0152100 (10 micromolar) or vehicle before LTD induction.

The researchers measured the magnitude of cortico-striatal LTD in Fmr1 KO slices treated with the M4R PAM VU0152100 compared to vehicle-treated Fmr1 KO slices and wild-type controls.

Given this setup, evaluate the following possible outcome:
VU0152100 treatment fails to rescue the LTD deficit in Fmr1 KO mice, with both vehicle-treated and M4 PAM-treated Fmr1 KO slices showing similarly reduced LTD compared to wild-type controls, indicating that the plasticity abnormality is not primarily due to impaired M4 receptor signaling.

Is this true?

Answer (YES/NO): NO